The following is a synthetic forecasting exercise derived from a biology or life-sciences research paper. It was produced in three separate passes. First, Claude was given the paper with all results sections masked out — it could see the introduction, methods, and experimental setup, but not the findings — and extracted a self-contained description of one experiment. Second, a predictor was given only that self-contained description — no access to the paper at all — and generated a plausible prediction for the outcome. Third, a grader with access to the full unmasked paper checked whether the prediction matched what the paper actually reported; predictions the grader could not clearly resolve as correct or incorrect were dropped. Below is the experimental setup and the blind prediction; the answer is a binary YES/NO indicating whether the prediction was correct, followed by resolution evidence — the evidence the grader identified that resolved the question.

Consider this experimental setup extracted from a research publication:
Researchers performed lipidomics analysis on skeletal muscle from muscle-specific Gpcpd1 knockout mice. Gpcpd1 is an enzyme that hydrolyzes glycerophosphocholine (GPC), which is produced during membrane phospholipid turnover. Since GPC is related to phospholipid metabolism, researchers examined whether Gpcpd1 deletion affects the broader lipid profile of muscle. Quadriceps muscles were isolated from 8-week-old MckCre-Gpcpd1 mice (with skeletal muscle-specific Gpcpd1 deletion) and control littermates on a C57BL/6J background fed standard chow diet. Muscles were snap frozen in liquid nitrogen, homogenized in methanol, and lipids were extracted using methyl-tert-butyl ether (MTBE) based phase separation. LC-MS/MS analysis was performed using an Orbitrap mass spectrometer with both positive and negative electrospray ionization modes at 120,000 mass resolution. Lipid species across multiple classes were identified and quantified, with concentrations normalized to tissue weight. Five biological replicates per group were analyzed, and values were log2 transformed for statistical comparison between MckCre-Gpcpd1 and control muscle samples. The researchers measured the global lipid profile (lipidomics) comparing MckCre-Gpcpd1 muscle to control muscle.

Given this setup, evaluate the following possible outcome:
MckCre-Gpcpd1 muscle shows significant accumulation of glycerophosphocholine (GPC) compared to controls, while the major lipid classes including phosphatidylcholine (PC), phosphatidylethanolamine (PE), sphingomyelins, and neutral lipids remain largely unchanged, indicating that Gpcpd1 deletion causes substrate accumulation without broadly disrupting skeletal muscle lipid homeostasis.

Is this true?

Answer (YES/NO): YES